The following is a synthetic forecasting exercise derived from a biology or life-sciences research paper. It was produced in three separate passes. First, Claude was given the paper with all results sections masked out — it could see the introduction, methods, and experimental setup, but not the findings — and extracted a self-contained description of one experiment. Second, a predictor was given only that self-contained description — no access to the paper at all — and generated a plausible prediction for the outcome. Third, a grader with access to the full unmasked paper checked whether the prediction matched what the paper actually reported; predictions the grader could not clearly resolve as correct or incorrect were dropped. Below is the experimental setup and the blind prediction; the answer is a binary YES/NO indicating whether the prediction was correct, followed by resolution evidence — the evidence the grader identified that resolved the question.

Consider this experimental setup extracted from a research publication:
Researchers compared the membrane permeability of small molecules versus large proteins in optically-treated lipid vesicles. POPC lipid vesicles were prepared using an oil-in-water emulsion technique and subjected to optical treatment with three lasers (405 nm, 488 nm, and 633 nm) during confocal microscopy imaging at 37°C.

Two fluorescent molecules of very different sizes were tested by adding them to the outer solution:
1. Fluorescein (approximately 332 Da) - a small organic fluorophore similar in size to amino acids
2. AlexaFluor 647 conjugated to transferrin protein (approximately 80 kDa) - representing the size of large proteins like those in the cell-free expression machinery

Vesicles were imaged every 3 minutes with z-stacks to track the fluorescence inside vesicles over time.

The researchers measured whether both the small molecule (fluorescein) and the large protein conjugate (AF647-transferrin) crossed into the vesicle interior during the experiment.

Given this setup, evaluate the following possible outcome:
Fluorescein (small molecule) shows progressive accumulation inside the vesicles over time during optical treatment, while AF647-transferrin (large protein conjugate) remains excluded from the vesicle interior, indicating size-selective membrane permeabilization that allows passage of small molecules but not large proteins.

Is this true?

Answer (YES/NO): YES